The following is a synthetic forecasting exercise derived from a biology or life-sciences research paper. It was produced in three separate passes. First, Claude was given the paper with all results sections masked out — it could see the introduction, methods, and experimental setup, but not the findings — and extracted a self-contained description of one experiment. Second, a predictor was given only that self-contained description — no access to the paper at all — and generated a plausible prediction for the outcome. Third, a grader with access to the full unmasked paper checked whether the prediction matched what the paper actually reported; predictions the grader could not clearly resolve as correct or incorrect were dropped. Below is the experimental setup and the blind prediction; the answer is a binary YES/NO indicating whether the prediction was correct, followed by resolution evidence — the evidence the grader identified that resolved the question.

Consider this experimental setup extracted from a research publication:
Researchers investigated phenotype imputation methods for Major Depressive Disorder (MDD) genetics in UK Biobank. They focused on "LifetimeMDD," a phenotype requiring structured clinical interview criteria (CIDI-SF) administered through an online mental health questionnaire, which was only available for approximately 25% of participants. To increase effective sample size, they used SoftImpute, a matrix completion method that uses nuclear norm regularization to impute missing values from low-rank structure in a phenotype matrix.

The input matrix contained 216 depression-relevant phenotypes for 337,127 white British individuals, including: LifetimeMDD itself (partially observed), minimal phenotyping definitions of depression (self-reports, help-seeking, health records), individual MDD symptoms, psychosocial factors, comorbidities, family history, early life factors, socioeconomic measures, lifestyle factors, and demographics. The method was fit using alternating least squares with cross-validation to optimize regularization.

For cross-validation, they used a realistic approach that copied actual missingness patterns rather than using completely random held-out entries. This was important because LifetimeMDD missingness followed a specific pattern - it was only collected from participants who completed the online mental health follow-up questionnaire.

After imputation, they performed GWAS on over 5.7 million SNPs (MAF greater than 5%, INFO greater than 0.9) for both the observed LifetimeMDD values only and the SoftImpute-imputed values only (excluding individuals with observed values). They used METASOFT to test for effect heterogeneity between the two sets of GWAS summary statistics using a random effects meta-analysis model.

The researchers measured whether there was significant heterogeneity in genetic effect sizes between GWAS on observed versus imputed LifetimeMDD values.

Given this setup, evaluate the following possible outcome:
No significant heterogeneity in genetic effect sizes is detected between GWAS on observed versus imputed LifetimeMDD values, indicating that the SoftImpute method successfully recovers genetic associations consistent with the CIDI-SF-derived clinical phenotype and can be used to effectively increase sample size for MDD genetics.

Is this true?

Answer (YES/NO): YES